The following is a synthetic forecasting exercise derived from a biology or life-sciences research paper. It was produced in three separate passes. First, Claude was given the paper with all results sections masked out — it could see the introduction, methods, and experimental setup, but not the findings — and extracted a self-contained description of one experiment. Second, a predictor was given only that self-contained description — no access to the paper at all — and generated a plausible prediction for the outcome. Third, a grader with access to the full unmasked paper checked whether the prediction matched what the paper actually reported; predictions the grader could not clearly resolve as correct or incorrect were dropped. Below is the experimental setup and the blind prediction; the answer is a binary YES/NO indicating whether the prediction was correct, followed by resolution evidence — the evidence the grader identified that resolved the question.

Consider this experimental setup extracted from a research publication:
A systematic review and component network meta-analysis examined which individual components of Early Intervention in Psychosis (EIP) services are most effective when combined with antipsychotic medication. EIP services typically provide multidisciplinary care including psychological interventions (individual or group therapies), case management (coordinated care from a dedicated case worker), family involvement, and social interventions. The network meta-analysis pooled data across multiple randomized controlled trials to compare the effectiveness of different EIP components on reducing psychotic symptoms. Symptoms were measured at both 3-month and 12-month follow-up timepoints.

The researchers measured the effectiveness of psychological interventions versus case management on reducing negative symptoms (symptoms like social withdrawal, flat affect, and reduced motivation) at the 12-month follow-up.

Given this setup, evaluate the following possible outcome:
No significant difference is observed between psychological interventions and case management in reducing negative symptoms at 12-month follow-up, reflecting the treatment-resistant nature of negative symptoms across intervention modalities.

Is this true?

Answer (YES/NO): NO